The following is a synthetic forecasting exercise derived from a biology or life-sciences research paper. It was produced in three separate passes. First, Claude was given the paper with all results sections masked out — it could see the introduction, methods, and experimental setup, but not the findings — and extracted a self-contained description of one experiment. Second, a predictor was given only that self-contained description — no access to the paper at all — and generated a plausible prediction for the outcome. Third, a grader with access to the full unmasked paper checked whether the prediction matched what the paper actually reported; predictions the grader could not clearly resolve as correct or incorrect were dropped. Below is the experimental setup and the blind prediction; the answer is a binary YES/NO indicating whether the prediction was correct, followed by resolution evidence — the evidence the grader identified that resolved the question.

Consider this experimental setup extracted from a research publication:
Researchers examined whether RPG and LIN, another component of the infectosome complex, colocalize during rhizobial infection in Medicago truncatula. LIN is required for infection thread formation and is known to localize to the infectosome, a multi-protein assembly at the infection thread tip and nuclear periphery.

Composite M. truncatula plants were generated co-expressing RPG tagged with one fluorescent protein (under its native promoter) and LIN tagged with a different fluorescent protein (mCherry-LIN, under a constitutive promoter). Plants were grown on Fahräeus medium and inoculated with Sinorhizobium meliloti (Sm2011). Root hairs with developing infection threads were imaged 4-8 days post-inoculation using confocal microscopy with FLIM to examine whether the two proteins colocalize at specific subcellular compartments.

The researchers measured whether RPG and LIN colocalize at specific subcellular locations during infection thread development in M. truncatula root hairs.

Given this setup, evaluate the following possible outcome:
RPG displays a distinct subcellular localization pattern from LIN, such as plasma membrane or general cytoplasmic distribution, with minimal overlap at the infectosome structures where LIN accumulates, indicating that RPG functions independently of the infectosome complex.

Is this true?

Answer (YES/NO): NO